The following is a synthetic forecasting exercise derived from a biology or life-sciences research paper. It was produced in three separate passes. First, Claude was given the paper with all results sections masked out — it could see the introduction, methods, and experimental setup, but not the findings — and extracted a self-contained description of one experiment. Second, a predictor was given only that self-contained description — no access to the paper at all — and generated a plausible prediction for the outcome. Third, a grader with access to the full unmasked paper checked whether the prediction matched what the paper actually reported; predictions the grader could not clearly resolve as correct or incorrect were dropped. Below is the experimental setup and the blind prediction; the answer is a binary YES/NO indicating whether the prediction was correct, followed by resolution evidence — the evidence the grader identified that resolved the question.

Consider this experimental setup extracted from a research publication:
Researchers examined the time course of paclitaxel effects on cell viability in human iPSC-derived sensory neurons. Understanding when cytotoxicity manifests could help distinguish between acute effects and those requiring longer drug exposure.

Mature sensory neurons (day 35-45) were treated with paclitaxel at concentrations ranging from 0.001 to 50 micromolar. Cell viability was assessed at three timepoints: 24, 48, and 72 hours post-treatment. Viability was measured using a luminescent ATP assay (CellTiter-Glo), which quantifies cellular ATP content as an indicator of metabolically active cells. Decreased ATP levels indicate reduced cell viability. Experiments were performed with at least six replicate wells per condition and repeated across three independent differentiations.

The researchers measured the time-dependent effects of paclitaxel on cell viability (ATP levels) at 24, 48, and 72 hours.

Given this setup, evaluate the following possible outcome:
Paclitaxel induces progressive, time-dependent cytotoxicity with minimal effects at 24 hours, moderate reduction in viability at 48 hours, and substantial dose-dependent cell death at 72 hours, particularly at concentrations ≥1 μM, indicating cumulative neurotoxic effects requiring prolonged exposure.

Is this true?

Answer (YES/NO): NO